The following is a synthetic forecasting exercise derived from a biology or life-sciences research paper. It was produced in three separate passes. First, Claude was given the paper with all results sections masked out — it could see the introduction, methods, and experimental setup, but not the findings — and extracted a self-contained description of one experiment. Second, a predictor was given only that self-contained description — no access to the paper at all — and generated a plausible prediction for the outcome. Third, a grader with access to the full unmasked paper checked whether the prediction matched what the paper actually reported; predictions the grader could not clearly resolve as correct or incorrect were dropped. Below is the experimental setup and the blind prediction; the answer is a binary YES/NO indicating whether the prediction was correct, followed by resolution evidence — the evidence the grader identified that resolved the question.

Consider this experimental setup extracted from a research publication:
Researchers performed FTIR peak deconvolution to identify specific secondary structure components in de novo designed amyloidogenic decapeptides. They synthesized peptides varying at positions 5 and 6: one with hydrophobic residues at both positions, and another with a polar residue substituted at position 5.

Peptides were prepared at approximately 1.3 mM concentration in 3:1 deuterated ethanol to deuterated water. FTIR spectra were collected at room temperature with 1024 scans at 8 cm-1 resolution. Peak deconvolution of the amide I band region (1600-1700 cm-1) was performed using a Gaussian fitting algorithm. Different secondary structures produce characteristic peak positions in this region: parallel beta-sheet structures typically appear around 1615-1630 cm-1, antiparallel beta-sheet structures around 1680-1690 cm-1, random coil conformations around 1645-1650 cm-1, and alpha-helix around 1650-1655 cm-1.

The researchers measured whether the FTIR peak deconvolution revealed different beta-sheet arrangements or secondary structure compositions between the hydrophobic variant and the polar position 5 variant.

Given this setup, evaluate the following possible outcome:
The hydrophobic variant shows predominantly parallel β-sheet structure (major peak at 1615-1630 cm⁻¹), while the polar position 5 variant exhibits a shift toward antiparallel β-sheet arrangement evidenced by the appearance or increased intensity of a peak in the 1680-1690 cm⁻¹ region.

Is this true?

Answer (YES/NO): NO